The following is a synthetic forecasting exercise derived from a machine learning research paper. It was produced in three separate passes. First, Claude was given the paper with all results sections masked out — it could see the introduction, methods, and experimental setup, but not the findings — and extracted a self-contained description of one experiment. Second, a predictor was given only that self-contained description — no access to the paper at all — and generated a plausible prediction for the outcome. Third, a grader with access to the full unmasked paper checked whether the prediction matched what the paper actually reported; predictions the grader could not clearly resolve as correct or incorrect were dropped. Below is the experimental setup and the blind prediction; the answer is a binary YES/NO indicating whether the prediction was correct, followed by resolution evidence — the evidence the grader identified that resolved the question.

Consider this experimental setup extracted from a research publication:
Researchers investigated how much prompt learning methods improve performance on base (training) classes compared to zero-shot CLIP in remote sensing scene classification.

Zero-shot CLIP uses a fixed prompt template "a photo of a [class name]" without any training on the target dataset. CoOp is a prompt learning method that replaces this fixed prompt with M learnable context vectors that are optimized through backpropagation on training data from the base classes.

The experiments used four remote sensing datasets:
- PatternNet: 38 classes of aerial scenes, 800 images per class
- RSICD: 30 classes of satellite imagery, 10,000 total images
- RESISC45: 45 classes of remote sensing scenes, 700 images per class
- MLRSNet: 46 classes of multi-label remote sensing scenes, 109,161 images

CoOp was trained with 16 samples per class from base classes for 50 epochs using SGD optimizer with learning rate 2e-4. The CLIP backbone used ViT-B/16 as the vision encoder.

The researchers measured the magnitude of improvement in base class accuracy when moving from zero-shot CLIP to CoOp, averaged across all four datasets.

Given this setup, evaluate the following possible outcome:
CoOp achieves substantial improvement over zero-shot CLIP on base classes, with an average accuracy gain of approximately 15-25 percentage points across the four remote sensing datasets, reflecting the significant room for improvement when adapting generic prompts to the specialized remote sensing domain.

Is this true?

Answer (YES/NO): NO